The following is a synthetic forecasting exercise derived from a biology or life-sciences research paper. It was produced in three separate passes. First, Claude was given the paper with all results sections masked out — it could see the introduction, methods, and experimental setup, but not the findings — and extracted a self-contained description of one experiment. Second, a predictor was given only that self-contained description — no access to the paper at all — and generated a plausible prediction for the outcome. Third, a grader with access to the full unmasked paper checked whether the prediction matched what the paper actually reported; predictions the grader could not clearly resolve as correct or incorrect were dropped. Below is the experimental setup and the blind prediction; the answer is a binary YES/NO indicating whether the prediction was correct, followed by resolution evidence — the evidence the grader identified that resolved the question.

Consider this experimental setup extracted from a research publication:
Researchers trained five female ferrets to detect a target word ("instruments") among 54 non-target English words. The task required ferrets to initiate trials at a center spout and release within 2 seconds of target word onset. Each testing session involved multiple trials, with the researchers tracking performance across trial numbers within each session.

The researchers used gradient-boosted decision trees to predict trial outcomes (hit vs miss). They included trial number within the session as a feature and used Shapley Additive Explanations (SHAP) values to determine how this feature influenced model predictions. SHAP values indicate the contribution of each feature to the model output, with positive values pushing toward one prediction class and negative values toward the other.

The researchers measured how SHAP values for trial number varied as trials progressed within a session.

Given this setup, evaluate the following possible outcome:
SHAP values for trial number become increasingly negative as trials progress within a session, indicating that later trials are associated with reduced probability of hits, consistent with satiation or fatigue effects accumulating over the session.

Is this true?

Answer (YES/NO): YES